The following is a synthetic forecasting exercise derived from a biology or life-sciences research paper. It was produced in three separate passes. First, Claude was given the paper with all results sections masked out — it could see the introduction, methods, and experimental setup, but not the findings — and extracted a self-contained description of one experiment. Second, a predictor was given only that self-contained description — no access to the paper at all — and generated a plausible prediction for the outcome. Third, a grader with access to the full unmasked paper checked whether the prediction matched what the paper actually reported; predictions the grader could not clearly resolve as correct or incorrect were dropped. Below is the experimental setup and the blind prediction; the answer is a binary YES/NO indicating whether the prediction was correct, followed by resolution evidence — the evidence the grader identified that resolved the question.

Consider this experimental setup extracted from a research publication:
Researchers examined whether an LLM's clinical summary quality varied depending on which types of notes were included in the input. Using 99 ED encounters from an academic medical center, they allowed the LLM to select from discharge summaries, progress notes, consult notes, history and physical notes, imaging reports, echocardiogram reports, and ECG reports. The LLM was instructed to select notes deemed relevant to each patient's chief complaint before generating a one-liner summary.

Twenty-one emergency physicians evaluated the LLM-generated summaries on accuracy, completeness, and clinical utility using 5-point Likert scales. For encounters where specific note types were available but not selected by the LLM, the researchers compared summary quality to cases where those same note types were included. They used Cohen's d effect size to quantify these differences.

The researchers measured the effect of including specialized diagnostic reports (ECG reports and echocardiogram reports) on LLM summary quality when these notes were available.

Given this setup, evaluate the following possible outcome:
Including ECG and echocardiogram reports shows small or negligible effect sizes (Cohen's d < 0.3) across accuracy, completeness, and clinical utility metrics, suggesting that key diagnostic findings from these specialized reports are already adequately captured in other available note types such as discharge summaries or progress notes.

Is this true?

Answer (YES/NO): NO